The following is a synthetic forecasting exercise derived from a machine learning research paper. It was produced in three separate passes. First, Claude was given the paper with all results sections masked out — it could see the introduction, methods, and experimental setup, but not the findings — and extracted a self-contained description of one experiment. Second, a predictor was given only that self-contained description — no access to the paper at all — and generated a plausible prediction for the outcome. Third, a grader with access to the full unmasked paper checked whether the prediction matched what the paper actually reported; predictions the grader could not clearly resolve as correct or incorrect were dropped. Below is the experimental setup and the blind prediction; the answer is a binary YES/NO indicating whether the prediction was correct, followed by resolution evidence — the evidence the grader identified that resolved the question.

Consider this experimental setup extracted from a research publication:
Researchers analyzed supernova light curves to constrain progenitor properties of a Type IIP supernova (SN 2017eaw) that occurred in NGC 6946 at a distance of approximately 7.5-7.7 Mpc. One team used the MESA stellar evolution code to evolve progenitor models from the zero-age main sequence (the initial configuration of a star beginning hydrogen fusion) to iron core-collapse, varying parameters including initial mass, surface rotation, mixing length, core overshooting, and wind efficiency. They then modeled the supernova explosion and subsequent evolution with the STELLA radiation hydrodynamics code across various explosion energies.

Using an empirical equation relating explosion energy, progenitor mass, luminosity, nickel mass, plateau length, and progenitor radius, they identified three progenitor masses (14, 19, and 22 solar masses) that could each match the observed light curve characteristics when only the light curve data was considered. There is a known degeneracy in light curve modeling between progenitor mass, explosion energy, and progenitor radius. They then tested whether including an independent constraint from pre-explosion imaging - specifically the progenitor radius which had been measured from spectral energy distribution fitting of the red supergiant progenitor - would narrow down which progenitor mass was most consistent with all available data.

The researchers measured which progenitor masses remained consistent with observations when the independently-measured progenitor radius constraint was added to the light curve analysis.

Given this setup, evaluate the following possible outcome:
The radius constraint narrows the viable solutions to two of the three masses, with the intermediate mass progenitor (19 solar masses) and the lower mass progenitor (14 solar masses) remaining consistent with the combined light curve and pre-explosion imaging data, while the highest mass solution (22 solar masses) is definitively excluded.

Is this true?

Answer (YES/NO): NO